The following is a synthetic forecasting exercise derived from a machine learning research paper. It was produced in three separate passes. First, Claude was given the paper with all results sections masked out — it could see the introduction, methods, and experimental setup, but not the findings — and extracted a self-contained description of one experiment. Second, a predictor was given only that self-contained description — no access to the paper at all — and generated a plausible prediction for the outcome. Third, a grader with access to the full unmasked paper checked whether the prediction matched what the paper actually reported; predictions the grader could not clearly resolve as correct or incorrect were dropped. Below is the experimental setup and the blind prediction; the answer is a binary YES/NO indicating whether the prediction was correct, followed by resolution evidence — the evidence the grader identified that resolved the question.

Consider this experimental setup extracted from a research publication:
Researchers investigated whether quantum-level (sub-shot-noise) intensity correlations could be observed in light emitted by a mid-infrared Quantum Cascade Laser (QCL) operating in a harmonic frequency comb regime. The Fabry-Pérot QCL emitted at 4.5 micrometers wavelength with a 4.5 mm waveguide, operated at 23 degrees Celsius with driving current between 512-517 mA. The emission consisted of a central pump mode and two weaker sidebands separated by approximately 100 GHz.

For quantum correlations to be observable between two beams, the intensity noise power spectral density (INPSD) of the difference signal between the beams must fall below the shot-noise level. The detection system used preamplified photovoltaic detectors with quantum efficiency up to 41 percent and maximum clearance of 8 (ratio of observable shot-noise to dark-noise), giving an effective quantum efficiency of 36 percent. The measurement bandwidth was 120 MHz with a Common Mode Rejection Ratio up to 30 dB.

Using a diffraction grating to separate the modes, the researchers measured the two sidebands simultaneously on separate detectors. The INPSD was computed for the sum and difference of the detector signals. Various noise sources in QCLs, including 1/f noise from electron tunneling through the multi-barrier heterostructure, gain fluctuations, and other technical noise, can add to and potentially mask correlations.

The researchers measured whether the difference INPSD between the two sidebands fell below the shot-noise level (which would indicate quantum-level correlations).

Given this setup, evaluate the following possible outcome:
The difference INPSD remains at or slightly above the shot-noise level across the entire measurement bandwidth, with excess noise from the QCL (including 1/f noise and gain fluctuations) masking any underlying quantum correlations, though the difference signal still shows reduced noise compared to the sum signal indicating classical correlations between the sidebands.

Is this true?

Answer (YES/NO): NO